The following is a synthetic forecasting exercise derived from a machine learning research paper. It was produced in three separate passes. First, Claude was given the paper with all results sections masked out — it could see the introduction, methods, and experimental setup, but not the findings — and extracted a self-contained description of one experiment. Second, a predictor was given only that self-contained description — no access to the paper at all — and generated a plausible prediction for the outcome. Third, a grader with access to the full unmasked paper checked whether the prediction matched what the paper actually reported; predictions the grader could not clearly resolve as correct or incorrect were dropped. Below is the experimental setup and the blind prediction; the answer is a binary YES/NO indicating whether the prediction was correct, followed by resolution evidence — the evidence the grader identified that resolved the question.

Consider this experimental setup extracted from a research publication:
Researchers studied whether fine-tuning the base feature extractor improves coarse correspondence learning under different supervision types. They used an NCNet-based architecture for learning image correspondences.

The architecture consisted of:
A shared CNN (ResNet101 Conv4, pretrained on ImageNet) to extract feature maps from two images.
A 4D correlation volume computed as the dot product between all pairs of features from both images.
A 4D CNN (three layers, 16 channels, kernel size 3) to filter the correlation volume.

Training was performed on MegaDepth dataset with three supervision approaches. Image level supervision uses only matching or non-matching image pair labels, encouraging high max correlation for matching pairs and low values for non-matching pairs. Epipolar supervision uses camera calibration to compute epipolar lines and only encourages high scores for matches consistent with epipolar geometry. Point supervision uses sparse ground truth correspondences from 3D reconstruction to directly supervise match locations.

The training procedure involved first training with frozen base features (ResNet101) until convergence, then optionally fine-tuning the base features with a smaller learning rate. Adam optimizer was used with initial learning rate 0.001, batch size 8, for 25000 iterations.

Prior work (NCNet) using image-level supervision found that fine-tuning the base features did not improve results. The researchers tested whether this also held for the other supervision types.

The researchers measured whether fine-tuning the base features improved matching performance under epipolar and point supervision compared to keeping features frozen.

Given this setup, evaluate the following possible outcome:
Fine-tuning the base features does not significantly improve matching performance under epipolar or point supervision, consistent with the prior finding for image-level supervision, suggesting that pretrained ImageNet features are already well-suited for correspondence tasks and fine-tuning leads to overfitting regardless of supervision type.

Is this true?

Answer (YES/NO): NO